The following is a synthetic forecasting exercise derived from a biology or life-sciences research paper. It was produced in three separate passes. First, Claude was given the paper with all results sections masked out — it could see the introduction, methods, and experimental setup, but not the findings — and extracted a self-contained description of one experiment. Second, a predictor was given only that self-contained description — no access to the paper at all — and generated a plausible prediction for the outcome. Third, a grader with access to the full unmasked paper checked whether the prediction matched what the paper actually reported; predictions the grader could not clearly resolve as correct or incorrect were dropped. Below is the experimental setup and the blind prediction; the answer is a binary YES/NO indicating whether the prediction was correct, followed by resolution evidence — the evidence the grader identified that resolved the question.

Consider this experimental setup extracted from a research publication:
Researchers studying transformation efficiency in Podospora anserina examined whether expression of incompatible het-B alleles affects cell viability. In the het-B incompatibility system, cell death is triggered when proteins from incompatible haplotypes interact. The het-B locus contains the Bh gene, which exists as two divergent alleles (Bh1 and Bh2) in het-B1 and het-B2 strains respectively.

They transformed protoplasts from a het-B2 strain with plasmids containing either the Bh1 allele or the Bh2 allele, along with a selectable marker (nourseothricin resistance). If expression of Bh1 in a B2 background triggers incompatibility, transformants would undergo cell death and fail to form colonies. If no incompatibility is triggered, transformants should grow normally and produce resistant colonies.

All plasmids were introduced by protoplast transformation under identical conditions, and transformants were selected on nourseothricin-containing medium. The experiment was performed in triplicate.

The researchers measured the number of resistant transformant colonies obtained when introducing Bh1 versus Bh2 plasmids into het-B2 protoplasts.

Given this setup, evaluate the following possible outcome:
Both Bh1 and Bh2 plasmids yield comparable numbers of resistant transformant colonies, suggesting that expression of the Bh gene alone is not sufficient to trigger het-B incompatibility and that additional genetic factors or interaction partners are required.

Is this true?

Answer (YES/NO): NO